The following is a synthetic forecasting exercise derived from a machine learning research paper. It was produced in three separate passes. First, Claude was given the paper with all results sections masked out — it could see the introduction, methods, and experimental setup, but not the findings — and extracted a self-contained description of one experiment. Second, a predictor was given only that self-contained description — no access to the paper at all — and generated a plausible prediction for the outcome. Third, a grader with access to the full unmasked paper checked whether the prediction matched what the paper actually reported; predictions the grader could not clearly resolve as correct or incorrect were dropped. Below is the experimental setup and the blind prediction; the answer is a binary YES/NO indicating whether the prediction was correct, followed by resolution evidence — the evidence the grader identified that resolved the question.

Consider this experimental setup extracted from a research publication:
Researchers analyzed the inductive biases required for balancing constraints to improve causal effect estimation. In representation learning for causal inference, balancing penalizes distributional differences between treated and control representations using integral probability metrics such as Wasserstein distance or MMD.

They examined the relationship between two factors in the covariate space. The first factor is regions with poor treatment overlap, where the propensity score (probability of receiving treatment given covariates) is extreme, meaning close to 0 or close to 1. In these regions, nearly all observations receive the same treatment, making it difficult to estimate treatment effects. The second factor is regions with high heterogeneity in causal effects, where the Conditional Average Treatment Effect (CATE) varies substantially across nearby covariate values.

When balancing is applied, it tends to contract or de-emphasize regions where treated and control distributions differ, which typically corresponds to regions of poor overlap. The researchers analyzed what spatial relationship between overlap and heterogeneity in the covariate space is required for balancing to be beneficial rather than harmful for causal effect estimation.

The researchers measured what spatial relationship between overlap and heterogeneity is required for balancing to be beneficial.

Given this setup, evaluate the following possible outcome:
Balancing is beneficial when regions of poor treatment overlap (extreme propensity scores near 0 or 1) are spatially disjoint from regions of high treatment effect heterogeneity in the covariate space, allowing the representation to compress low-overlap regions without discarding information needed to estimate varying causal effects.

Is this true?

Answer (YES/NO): YES